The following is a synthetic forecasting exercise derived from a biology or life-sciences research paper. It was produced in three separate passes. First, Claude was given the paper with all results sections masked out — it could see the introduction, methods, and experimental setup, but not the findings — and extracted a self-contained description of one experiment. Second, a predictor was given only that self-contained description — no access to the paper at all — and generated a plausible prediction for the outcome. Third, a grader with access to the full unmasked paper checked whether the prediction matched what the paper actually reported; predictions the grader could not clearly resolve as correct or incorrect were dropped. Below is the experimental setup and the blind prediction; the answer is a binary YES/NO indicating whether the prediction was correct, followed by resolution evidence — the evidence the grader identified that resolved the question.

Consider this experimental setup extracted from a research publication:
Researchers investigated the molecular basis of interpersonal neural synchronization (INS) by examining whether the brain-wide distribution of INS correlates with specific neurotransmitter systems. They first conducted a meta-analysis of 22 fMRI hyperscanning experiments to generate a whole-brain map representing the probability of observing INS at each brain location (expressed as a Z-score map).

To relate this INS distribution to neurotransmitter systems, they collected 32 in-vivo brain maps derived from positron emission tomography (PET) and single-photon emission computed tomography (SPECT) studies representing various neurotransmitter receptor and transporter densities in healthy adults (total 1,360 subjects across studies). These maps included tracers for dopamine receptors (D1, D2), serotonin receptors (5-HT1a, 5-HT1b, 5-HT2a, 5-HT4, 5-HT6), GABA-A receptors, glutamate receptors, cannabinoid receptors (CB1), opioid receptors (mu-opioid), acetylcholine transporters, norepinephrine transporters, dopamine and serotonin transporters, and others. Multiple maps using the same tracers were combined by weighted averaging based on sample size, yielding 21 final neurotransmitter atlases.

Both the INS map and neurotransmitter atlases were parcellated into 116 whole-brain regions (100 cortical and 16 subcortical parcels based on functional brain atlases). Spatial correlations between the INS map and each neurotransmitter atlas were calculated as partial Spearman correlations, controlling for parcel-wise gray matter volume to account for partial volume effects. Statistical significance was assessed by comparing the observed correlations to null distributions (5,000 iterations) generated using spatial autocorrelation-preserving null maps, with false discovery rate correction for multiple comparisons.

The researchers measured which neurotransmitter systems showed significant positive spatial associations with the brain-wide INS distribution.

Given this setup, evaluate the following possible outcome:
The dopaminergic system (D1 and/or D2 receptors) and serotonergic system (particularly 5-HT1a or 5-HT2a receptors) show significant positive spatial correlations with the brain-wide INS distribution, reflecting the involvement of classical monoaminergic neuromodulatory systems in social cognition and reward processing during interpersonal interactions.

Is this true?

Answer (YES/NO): NO